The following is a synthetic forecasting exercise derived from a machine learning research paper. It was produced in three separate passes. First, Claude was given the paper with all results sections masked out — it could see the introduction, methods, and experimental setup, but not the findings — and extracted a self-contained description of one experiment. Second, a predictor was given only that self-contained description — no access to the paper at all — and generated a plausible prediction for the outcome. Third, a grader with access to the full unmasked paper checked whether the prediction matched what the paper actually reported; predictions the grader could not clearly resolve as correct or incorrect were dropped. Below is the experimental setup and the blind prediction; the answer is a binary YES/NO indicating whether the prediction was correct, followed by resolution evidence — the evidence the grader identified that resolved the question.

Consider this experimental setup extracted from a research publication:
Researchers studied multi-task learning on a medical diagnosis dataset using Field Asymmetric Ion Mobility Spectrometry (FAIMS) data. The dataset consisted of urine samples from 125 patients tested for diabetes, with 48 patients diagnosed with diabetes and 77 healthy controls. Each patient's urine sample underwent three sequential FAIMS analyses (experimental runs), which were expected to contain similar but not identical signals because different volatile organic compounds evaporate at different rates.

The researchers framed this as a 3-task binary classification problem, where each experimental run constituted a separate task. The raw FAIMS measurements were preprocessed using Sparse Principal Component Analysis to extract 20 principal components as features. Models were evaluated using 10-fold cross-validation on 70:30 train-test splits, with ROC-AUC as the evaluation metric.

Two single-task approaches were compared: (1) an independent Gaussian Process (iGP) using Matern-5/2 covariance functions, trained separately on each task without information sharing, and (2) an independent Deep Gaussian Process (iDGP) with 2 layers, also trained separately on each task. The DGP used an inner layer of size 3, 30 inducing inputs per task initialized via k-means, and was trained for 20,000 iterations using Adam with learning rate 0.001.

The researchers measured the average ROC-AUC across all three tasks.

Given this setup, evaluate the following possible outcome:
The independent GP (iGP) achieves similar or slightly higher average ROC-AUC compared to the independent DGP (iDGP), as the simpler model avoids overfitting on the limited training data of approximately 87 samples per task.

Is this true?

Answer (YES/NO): NO